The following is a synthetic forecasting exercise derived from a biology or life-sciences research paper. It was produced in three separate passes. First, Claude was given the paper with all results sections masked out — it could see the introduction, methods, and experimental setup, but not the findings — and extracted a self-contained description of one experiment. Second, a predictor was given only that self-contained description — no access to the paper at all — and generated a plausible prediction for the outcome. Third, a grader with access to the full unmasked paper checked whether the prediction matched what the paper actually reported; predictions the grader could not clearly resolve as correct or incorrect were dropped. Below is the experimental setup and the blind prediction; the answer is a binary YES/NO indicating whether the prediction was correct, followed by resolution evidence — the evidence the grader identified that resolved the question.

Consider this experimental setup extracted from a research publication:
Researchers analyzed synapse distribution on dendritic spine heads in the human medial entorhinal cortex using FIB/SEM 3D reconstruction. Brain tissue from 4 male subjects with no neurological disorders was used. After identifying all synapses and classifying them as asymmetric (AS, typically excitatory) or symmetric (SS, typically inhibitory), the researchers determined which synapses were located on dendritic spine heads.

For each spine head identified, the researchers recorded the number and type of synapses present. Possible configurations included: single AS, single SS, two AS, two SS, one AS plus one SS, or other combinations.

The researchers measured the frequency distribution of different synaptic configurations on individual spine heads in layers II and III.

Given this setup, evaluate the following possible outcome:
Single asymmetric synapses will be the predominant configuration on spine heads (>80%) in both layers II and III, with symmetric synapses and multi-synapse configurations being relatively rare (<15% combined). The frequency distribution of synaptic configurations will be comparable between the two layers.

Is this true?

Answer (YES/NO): YES